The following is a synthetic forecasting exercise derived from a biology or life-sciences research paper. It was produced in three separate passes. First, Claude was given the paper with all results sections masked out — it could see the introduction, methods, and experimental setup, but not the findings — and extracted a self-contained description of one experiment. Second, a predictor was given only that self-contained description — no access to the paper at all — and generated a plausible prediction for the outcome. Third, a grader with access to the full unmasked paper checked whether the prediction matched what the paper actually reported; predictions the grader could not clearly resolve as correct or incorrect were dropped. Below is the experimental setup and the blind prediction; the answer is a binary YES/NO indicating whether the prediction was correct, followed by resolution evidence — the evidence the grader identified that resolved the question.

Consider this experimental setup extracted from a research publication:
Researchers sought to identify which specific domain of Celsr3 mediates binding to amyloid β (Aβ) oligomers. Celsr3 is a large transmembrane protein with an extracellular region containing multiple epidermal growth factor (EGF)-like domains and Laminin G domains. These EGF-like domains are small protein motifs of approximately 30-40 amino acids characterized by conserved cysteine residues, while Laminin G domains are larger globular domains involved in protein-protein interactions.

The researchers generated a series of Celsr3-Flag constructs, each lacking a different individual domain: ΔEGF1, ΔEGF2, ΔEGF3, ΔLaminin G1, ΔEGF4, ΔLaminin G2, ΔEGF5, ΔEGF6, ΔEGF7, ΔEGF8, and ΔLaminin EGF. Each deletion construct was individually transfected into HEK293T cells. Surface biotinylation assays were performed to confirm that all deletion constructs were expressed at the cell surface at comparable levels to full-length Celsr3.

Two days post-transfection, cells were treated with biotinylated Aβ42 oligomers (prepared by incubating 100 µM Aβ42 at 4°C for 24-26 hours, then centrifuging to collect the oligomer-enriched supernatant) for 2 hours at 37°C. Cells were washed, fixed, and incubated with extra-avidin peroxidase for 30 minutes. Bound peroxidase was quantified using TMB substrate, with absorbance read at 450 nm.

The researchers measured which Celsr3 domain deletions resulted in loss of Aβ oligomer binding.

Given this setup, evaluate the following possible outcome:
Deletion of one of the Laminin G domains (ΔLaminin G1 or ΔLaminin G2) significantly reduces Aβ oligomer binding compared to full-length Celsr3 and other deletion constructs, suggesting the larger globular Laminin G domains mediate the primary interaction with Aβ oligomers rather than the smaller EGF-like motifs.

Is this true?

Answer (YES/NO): NO